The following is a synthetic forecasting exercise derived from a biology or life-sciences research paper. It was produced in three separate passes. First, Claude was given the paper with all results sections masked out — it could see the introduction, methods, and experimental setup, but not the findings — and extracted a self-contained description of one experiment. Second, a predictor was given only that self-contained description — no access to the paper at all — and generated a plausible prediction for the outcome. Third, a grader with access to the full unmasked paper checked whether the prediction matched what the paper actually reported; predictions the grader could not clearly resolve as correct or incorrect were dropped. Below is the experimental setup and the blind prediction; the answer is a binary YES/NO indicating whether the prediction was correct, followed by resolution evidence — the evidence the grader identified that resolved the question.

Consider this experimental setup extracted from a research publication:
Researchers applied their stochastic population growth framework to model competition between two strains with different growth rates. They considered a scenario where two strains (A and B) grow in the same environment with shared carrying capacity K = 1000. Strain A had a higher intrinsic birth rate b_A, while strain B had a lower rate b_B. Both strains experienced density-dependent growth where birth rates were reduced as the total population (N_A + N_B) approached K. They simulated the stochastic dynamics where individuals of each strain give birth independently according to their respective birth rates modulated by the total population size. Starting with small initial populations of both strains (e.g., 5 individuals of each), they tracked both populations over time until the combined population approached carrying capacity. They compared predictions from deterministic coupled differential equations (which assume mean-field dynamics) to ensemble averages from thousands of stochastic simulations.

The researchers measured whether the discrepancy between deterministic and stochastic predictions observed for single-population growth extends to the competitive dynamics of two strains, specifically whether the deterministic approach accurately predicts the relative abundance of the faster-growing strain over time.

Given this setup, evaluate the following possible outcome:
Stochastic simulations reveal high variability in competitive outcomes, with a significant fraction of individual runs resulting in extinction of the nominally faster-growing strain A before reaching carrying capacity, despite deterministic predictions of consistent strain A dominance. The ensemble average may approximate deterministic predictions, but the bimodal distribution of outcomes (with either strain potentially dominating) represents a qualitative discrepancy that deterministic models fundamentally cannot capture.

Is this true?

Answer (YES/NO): NO